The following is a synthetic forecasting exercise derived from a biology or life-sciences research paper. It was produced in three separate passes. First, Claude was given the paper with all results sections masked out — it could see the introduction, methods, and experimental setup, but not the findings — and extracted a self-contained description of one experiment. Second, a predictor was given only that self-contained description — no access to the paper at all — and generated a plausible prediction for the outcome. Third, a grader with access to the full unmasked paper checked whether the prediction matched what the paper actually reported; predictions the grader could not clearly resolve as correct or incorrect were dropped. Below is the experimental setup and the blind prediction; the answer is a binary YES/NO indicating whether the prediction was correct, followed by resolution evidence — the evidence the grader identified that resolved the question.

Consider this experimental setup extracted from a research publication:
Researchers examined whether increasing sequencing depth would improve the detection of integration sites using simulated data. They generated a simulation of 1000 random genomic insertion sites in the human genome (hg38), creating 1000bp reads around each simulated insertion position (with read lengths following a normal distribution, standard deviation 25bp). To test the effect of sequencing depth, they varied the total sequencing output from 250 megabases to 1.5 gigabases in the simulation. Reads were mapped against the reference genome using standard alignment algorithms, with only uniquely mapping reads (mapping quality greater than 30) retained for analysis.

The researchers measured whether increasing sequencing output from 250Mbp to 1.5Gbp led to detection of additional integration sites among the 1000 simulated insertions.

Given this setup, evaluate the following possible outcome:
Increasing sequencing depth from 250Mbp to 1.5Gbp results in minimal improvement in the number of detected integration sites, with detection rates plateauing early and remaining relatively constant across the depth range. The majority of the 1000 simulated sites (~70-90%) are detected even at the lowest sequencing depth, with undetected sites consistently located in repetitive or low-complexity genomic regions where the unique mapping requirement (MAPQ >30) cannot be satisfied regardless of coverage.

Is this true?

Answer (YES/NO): NO